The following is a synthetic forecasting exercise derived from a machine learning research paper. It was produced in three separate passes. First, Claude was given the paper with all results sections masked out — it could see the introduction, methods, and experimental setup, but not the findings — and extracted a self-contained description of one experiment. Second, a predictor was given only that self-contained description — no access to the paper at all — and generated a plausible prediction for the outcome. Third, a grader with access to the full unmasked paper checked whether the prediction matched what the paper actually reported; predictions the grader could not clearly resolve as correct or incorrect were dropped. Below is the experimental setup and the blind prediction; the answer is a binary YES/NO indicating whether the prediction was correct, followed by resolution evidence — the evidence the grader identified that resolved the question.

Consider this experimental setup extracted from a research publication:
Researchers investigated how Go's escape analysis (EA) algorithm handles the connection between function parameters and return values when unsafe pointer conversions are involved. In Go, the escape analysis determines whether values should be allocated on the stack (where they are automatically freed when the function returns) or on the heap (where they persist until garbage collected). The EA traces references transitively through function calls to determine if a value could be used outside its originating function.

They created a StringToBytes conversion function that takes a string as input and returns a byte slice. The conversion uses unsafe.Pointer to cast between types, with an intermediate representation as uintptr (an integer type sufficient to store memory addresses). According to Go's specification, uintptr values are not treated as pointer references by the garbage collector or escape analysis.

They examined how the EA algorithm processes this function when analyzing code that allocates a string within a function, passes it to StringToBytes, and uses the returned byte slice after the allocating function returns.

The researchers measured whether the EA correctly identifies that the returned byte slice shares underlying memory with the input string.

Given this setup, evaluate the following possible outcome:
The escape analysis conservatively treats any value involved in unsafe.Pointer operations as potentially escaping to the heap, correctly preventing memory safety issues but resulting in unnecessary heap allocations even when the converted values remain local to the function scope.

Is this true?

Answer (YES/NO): NO